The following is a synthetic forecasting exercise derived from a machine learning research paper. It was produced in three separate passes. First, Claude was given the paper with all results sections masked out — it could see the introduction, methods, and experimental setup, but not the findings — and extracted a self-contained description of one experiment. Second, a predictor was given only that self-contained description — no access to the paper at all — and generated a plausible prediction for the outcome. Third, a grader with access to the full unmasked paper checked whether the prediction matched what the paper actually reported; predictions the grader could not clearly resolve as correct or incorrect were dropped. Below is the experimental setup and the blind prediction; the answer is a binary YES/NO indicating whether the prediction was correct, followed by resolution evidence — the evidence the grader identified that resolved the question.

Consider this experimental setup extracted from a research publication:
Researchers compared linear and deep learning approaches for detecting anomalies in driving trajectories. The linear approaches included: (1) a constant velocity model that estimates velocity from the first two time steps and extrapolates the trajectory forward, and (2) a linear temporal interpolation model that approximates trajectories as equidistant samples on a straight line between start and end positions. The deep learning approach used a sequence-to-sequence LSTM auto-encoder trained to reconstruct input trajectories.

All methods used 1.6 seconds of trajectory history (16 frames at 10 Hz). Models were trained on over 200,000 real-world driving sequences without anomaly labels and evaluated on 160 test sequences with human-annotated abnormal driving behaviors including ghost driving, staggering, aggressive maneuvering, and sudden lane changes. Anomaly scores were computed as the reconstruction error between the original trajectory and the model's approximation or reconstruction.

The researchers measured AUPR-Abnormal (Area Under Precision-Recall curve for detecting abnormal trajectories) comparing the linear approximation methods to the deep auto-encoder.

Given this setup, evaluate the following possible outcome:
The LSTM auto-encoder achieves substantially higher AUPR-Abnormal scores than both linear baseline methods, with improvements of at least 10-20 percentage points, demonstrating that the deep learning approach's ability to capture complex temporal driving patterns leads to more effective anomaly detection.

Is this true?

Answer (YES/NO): NO